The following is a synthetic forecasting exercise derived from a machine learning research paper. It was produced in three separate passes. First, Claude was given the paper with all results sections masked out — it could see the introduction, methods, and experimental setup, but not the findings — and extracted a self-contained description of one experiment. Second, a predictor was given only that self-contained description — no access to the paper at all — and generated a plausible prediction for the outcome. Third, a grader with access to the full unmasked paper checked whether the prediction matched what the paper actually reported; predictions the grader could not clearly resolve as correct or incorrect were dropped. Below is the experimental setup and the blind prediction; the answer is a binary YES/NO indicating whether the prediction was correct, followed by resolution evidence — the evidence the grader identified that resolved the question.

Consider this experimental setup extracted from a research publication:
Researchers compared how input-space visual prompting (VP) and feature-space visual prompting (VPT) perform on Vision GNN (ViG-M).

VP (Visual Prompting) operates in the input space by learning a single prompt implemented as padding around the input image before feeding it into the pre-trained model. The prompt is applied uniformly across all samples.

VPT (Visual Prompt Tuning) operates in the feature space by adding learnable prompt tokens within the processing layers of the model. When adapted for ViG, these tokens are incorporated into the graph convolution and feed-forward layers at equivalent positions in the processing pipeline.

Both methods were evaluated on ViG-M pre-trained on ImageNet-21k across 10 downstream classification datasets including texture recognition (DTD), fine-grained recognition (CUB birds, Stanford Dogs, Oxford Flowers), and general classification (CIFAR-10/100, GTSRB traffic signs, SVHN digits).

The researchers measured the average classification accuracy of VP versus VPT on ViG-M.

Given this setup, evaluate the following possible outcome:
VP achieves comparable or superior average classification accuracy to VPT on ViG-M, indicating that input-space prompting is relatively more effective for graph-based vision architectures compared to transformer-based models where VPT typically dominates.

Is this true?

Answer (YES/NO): YES